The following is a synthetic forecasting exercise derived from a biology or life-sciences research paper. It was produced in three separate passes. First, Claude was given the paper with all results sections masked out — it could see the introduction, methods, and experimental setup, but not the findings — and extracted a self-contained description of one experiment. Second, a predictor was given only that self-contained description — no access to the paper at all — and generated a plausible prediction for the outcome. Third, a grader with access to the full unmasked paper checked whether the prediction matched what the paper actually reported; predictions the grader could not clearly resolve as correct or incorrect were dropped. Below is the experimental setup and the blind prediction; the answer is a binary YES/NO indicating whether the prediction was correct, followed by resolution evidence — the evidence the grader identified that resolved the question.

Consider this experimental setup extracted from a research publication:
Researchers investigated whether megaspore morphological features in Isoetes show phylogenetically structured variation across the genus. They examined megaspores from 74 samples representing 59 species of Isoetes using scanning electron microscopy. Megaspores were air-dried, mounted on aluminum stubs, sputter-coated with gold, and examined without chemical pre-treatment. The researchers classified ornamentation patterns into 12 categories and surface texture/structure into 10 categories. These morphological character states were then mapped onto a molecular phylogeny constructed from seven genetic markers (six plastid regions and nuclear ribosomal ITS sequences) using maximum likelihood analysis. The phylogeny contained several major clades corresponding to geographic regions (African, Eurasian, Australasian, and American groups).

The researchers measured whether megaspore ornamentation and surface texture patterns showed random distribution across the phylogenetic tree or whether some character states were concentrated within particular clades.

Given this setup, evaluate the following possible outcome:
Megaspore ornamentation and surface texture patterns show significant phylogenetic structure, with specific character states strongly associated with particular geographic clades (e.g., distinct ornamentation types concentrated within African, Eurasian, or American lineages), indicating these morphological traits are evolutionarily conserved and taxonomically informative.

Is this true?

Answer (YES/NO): NO